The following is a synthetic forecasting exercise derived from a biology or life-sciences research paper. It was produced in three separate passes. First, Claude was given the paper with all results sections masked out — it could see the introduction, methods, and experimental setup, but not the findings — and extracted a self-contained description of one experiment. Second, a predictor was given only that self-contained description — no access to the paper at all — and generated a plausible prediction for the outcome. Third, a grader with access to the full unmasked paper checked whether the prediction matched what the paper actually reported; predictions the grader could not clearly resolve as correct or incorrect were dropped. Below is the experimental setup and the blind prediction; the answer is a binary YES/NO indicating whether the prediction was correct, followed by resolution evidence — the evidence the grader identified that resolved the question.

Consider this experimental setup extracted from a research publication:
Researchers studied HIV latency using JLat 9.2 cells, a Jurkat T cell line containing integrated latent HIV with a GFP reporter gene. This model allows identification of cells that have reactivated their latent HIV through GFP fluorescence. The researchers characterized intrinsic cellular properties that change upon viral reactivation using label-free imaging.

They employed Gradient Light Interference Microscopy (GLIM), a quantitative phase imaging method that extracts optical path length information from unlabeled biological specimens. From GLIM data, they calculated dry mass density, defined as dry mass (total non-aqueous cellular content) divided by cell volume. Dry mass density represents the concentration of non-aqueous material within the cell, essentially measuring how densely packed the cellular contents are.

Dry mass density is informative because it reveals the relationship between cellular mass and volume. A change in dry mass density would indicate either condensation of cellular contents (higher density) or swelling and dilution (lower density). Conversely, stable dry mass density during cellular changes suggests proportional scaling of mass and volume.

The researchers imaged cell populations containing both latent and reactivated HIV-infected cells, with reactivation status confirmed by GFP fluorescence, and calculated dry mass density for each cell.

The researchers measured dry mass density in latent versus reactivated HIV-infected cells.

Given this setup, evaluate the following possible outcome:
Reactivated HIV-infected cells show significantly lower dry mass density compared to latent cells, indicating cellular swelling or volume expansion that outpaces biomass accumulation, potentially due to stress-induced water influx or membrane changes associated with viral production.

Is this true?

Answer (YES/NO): NO